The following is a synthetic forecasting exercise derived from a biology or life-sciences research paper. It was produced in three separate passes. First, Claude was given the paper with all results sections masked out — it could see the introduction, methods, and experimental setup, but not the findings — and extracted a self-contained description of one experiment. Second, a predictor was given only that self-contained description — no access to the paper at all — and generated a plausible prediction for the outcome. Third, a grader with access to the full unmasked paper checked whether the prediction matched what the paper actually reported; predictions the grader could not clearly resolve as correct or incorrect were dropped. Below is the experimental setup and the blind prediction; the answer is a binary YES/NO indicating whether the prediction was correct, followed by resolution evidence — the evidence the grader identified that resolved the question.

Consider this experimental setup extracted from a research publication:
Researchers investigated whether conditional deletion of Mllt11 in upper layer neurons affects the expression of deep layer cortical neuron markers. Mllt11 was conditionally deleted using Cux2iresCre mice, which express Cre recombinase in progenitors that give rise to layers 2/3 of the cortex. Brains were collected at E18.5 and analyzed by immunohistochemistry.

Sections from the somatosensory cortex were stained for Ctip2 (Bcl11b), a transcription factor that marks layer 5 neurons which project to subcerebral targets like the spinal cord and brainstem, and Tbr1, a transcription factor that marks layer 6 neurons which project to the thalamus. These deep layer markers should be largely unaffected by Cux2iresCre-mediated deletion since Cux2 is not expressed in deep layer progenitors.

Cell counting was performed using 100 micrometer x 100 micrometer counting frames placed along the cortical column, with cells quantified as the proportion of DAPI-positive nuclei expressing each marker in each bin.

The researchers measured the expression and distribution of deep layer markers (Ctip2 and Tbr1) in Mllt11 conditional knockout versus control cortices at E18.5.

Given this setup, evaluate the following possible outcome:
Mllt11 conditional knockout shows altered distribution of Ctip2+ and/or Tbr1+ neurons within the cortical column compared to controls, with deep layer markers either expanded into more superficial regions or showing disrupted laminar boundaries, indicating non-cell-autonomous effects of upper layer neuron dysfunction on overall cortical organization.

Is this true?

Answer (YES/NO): NO